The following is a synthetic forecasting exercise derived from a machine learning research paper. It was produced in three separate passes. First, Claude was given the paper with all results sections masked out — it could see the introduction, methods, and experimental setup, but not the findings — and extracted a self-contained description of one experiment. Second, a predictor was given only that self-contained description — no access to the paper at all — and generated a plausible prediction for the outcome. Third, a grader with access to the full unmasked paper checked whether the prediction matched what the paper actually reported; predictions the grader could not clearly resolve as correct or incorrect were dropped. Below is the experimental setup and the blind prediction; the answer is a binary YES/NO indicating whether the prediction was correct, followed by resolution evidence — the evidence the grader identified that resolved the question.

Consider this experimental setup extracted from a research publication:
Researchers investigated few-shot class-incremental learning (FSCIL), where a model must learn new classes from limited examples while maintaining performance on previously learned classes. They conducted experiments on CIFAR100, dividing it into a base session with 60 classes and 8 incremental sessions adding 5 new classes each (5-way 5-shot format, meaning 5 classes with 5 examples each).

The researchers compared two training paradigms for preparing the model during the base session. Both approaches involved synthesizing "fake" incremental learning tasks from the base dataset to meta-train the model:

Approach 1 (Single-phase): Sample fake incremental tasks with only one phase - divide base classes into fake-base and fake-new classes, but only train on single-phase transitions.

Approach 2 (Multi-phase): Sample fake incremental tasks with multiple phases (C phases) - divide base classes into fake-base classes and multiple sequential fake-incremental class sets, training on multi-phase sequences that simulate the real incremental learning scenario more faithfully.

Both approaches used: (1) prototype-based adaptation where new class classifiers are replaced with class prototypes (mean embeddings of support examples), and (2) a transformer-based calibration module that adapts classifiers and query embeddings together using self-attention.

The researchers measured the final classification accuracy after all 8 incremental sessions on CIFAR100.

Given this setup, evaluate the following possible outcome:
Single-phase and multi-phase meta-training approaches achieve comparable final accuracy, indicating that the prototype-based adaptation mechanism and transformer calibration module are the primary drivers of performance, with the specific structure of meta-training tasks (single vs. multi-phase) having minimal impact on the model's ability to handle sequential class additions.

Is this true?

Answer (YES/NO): NO